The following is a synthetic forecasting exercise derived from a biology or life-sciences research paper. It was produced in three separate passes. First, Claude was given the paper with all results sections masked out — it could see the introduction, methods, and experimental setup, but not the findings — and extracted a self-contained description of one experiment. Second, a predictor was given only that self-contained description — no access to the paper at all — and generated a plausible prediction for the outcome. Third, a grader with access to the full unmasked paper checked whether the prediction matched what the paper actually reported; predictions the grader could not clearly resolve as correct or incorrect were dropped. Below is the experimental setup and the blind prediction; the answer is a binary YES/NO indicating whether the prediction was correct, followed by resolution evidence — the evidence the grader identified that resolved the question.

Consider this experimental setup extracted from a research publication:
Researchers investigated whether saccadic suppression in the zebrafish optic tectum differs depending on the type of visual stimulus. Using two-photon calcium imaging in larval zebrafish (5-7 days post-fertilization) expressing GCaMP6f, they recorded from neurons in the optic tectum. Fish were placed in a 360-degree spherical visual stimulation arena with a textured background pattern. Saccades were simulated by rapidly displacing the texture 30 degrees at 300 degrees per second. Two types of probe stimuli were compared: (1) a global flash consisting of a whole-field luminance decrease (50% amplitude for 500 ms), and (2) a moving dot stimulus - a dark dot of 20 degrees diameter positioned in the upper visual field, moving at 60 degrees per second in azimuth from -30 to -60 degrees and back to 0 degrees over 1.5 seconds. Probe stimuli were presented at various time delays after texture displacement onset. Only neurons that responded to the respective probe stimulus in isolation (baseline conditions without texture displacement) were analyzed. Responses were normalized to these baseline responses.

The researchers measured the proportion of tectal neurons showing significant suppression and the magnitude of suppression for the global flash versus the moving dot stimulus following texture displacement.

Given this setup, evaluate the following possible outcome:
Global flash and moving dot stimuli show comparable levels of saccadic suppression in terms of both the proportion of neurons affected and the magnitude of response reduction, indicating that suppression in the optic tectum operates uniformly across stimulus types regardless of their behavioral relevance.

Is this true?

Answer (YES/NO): NO